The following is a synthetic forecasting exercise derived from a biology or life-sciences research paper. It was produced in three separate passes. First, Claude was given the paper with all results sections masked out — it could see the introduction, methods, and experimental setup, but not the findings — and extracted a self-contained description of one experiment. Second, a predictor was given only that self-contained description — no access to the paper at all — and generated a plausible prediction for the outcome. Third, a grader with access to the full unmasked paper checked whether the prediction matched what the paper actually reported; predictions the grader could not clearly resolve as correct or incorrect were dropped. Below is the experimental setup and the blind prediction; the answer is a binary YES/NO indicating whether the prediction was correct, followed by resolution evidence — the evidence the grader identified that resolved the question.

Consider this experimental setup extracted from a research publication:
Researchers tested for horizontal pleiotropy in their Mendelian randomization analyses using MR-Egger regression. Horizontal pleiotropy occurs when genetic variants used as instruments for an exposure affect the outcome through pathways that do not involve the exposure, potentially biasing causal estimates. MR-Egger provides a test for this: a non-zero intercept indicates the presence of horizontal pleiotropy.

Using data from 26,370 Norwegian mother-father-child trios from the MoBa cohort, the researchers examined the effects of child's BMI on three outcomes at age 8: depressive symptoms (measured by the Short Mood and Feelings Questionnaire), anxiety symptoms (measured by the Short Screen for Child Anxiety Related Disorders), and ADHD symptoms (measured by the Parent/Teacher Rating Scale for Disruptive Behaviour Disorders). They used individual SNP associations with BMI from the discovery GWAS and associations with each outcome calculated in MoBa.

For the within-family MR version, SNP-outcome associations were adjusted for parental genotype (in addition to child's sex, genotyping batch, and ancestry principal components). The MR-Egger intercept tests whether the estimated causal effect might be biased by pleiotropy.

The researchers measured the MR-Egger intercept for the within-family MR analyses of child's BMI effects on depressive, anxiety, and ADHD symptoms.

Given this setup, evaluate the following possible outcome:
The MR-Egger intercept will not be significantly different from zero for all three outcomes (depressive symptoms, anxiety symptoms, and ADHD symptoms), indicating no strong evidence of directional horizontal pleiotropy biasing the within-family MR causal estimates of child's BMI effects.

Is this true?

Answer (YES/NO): YES